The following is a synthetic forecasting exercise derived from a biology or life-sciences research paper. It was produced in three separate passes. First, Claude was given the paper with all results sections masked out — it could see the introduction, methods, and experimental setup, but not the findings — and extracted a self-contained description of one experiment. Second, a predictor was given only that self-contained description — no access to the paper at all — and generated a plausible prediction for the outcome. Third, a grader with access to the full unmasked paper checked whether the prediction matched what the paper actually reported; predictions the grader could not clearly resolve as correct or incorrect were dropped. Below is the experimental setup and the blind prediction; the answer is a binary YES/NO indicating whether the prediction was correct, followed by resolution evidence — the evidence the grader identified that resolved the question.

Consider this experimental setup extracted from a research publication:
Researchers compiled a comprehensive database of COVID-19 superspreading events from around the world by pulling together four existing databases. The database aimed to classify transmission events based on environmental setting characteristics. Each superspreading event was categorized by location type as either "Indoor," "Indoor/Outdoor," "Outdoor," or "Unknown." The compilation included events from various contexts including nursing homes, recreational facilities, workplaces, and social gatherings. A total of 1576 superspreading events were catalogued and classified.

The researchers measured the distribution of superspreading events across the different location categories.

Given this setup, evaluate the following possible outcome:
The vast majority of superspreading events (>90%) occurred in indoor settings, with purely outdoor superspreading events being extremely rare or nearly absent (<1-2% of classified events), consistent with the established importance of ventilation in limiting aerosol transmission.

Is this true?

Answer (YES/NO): YES